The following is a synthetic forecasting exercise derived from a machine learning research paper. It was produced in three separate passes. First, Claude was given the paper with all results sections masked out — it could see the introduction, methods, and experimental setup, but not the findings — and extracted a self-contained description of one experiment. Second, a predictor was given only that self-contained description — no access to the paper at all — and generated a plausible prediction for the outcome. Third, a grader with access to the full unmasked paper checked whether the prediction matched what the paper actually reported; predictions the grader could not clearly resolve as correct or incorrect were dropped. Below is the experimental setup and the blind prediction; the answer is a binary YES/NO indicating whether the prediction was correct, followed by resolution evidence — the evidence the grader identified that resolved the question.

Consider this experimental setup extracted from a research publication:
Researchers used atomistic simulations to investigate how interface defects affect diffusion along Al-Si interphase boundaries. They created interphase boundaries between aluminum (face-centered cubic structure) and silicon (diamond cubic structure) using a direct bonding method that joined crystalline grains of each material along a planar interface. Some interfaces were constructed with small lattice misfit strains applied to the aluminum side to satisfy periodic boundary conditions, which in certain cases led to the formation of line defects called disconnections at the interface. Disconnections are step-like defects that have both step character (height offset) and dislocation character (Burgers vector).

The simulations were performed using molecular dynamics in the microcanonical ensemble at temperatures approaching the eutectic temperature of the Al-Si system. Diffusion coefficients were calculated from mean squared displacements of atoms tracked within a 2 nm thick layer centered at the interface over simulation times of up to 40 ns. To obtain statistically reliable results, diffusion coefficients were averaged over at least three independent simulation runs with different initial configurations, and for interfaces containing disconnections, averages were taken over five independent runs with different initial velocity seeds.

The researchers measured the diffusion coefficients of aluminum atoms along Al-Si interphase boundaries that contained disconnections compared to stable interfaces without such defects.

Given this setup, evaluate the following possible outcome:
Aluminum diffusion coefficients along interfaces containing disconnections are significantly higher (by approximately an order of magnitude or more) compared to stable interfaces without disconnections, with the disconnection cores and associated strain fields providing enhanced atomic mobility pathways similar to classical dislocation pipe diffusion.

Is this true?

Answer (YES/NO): YES